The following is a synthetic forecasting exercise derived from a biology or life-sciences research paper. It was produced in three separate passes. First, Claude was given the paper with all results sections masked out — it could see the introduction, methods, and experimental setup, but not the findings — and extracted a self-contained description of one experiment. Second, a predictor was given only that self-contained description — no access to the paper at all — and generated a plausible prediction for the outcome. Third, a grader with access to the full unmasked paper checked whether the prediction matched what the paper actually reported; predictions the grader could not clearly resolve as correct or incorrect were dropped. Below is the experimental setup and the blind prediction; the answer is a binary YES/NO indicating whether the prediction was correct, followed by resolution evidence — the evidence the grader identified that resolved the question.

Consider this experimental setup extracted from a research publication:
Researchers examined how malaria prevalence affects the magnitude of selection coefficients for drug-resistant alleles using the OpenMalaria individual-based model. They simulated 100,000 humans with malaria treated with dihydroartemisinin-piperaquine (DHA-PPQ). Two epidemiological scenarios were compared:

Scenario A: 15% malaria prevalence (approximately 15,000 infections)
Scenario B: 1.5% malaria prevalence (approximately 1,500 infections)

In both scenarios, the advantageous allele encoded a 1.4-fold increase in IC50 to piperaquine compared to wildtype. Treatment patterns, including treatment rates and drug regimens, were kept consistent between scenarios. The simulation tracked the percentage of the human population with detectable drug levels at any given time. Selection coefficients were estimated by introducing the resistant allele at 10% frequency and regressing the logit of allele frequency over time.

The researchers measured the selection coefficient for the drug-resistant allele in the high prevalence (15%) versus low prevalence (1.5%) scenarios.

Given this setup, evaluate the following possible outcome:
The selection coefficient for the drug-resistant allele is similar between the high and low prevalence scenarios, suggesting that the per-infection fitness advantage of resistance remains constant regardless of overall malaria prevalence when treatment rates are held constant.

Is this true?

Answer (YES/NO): NO